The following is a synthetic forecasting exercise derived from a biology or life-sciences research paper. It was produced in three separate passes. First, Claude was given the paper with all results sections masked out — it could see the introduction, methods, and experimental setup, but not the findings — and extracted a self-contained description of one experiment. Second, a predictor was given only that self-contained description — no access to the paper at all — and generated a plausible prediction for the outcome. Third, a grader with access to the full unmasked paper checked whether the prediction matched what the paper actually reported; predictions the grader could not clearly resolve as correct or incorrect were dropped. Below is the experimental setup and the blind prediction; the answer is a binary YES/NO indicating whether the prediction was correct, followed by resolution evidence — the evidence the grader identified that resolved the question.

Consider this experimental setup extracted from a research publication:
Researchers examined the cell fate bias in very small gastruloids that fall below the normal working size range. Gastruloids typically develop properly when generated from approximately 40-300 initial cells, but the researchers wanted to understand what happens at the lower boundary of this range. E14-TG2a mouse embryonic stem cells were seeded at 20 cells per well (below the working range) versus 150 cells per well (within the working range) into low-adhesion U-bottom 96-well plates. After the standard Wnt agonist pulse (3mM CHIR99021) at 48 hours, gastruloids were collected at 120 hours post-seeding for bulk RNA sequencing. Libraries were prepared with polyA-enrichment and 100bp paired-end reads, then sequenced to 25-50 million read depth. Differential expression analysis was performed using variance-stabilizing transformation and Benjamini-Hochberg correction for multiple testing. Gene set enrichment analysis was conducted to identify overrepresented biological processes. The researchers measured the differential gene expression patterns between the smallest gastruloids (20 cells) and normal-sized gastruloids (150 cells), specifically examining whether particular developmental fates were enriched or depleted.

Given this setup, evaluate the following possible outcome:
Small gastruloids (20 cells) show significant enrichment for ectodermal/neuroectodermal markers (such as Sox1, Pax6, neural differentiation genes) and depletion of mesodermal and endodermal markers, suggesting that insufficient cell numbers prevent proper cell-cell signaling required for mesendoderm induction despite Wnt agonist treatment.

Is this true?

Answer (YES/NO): YES